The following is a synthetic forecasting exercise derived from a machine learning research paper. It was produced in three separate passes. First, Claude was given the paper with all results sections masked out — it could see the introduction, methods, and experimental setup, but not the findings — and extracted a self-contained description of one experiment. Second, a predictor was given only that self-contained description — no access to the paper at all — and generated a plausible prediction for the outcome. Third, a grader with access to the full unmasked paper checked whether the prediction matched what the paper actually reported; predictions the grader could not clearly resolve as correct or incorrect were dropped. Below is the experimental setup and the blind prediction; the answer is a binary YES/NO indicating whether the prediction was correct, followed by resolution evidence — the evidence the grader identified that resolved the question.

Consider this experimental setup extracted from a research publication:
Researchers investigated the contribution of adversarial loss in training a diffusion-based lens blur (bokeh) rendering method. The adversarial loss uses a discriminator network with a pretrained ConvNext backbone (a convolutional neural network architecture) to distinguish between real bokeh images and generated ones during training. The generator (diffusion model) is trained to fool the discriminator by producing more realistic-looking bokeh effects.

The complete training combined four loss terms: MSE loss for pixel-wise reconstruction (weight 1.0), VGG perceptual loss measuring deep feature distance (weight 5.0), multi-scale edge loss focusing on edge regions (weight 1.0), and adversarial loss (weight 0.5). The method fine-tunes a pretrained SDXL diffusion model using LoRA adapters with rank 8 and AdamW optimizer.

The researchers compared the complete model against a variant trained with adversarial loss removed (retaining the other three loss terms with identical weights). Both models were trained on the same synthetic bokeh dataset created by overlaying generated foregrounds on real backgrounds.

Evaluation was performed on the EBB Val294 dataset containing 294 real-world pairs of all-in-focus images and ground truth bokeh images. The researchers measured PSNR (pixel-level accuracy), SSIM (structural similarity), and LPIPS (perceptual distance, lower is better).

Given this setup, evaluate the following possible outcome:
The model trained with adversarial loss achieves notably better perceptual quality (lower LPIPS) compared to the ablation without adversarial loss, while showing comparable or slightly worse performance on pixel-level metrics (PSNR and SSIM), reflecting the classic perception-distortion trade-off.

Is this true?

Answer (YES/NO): NO